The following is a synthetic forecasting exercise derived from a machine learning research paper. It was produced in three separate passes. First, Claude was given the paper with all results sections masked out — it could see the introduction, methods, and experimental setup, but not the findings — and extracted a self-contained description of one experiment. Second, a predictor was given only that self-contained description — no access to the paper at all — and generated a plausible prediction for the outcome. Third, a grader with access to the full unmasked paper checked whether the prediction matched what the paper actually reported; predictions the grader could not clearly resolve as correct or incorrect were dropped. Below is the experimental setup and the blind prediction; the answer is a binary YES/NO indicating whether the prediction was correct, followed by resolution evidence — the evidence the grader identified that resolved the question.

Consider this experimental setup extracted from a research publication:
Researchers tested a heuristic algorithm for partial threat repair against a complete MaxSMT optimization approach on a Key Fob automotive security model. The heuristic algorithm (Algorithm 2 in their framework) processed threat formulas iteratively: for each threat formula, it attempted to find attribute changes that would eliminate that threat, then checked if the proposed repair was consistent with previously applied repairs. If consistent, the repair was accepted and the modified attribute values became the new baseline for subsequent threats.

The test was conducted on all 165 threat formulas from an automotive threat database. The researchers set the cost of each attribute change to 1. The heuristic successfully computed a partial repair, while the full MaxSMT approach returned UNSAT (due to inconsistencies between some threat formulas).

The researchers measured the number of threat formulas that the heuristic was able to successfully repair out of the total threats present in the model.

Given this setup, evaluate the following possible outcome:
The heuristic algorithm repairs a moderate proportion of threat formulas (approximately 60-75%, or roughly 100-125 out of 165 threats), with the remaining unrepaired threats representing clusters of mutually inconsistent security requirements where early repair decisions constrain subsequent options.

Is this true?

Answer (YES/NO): NO